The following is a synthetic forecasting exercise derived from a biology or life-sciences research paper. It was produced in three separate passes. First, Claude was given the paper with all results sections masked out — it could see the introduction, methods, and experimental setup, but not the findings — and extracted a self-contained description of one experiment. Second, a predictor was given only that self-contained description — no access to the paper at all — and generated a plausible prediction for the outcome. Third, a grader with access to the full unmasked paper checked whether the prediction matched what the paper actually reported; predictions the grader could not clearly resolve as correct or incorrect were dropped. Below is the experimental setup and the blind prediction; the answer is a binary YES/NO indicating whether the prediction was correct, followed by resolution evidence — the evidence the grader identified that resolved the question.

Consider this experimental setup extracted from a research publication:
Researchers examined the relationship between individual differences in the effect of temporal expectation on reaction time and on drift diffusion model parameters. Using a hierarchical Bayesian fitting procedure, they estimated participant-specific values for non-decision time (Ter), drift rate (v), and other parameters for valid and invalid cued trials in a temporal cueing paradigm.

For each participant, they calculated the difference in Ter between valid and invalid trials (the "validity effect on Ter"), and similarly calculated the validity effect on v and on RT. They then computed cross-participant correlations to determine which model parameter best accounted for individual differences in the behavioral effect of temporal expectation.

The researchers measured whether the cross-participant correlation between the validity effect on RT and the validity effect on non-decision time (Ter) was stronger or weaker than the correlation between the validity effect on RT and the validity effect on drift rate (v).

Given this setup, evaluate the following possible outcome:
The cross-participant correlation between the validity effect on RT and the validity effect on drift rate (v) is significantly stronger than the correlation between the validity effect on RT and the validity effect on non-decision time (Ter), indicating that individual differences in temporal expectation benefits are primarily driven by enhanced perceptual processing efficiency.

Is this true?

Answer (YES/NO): NO